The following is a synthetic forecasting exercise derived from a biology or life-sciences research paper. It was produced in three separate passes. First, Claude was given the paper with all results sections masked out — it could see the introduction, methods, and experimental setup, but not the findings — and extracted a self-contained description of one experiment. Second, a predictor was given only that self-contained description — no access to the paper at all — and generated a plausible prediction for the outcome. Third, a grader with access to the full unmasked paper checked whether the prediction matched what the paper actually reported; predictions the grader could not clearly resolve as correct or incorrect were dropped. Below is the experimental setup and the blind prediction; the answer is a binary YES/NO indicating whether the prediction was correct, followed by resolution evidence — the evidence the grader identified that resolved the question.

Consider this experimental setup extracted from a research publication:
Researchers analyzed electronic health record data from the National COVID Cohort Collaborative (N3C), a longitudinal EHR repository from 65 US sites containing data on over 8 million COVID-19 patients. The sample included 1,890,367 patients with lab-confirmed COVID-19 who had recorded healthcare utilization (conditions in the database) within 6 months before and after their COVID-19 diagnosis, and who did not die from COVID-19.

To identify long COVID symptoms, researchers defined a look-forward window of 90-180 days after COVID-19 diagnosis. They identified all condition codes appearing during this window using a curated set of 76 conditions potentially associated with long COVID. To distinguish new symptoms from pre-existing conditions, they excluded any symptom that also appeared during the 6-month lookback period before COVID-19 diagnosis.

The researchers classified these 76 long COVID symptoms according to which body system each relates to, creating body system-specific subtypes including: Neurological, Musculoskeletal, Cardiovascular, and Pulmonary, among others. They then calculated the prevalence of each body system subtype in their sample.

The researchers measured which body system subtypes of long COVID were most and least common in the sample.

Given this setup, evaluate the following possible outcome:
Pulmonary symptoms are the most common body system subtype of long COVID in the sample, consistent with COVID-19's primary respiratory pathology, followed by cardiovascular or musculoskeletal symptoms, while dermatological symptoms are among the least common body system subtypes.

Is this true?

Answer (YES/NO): NO